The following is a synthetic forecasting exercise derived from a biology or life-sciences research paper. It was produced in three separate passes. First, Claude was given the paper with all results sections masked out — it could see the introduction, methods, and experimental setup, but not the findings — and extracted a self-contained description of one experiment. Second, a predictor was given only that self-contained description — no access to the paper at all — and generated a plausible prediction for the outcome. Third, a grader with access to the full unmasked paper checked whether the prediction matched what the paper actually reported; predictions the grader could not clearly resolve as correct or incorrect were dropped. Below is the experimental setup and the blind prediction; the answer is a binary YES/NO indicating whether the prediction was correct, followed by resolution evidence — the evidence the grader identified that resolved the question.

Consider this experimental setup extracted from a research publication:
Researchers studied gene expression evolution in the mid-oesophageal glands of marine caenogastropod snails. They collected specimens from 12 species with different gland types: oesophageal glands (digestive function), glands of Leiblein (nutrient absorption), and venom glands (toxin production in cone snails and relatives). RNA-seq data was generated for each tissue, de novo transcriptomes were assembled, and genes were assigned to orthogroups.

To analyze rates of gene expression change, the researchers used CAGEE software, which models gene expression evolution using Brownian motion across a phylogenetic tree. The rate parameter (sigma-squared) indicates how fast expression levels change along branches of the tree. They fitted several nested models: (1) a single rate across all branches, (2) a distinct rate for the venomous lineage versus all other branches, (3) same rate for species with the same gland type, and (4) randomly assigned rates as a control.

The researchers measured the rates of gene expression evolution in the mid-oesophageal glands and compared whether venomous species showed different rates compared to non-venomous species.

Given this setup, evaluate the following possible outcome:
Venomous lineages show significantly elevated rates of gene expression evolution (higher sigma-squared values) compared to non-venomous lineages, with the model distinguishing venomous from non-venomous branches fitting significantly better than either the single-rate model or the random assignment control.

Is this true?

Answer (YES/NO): NO